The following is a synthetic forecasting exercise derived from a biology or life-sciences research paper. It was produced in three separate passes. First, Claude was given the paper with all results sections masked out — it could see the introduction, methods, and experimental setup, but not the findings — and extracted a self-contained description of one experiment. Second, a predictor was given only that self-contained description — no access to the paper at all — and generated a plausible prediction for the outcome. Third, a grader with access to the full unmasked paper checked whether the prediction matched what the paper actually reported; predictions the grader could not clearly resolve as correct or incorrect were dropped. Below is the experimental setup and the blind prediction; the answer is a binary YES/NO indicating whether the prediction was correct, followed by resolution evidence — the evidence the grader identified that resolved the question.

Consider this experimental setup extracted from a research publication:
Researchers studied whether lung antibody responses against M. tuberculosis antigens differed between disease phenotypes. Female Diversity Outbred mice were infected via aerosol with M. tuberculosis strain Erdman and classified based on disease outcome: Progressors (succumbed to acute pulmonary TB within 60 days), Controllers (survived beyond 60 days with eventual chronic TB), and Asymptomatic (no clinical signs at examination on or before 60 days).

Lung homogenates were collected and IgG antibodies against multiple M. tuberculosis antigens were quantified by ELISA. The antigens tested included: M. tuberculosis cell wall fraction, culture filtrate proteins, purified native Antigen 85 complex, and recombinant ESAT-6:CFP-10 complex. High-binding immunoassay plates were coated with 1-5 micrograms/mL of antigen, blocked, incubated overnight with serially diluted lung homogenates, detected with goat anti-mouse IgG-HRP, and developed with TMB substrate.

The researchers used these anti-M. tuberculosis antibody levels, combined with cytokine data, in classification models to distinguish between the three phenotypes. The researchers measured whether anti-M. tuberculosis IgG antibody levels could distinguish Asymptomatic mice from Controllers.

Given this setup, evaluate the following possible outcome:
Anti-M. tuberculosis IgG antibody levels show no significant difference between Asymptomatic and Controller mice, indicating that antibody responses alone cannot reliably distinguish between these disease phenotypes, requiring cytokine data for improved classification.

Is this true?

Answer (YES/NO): YES